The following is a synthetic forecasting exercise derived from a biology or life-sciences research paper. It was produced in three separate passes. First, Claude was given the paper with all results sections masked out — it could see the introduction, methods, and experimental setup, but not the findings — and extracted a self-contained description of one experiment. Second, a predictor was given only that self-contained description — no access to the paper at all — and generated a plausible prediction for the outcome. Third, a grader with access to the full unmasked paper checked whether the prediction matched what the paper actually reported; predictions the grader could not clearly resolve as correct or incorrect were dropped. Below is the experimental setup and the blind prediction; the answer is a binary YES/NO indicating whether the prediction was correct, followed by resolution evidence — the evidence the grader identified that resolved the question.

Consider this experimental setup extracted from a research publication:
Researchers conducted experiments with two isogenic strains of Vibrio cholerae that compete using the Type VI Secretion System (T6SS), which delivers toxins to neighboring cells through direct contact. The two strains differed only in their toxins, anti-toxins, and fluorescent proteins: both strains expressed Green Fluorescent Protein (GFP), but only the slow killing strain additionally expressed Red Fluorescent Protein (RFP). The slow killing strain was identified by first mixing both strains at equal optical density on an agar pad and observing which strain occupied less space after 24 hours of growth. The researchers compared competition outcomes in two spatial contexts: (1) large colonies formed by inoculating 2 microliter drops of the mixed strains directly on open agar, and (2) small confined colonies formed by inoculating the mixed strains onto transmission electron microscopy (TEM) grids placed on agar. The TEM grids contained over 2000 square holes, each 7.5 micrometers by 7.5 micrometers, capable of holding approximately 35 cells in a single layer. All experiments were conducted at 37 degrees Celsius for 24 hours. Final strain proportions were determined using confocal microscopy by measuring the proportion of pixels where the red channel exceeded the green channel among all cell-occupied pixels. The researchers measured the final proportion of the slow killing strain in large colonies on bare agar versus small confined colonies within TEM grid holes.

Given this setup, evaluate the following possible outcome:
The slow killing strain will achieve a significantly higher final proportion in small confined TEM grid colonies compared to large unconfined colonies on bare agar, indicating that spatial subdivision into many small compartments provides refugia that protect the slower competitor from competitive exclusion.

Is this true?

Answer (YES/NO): YES